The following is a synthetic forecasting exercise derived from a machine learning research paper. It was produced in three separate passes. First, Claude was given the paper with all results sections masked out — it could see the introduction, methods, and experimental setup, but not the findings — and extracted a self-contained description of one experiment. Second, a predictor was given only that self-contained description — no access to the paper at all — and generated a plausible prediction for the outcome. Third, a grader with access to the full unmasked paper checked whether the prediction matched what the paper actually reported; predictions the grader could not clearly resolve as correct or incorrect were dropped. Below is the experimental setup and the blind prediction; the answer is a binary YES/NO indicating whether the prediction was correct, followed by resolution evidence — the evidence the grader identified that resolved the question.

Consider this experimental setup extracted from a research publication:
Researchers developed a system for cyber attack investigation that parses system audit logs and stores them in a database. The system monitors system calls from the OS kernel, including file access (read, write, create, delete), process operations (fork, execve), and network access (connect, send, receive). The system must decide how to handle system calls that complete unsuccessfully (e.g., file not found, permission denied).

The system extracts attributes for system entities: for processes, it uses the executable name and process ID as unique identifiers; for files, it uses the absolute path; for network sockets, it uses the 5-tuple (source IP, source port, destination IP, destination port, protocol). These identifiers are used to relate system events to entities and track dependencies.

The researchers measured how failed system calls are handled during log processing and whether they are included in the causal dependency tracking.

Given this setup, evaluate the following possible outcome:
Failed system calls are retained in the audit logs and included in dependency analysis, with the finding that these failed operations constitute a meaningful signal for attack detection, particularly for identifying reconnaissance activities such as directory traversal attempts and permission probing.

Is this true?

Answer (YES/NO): NO